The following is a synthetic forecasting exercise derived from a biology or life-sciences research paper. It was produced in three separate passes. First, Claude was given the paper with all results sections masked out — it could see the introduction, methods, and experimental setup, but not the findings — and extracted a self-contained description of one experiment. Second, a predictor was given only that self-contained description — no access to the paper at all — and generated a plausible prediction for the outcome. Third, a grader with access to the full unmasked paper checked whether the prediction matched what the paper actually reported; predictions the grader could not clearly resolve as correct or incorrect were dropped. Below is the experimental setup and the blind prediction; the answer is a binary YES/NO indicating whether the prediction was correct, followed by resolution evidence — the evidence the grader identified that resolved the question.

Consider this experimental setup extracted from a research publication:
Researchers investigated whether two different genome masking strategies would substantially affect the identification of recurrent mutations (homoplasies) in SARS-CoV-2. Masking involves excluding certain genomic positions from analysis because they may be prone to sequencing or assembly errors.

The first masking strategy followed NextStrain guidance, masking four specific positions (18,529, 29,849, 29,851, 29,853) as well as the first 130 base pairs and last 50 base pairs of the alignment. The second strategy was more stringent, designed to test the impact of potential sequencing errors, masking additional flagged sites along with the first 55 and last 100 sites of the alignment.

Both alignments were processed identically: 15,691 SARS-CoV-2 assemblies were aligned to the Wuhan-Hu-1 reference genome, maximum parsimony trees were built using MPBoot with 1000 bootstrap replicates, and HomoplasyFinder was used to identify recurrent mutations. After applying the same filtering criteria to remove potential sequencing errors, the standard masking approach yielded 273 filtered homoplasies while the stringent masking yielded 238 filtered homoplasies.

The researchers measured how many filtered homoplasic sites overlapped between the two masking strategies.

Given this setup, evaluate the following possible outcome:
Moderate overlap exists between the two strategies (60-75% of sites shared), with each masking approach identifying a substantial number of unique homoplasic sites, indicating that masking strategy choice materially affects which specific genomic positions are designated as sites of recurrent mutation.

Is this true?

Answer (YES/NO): NO